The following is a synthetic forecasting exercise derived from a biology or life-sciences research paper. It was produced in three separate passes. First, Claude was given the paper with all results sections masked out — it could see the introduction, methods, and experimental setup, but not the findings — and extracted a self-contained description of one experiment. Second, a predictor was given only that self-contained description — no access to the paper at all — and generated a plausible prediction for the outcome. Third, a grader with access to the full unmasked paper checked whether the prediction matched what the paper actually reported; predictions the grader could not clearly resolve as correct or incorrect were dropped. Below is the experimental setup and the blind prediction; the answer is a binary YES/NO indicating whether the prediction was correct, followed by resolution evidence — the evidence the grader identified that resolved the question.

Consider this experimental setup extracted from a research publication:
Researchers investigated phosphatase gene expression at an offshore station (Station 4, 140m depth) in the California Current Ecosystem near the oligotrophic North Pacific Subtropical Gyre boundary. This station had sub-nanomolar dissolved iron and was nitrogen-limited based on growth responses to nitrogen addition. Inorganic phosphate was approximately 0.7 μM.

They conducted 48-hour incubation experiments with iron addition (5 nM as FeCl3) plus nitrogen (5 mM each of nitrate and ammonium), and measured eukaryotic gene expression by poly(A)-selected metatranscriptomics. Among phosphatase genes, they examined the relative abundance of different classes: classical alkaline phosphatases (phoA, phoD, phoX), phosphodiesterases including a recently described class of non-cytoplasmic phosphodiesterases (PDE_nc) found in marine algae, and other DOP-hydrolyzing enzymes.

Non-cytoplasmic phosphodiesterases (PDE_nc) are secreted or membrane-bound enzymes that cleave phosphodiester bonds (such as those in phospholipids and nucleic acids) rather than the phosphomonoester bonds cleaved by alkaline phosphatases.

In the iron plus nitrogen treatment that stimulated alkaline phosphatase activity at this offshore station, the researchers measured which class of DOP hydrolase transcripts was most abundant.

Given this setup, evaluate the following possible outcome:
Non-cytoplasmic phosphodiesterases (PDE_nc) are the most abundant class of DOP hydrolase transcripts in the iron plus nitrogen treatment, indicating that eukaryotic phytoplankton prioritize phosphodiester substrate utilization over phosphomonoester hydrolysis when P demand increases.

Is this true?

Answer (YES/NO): YES